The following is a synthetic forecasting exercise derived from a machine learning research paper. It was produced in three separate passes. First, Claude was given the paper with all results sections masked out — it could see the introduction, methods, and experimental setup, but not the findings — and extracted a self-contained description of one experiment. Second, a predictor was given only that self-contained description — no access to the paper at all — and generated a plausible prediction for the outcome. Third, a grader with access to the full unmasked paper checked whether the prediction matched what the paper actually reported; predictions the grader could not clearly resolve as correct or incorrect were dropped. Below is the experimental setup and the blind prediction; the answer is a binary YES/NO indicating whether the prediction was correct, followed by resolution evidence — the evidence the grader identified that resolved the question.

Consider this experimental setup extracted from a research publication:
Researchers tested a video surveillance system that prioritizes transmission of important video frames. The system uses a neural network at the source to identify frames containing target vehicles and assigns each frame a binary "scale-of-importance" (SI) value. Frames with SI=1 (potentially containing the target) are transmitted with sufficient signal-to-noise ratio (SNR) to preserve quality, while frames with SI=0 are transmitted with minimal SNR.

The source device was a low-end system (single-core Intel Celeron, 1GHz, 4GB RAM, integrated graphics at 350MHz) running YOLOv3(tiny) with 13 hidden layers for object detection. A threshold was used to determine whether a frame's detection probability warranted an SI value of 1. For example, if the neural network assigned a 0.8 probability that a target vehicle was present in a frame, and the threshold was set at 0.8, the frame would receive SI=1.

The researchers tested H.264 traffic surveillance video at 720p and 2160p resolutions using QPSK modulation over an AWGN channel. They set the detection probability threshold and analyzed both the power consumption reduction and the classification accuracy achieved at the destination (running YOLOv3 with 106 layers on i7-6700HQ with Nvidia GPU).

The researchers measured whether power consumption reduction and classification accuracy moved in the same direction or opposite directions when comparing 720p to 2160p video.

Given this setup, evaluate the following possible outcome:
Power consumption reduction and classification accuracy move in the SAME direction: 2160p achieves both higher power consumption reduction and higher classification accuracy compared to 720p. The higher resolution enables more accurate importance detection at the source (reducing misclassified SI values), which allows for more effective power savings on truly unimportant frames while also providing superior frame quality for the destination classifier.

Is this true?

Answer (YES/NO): YES